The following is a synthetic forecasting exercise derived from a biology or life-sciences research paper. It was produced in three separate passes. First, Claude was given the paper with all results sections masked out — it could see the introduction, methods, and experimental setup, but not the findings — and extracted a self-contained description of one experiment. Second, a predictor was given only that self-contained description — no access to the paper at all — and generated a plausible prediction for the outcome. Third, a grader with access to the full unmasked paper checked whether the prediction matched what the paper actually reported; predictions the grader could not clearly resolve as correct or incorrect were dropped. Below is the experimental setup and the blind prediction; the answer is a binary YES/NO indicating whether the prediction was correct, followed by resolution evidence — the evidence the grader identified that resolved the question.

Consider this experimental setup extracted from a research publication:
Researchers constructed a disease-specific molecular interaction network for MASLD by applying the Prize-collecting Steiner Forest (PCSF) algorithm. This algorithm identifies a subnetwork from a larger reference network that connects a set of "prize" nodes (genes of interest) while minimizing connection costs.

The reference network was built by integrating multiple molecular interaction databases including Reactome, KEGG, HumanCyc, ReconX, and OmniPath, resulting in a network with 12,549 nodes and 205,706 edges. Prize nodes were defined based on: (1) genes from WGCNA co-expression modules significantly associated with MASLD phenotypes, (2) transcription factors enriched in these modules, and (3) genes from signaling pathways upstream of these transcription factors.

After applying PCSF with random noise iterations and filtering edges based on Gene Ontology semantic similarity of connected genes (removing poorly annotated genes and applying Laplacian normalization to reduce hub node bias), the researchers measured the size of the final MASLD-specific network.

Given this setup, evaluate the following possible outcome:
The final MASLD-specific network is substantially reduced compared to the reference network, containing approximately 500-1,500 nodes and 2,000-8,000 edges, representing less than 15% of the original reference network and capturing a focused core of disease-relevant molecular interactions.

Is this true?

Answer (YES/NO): NO